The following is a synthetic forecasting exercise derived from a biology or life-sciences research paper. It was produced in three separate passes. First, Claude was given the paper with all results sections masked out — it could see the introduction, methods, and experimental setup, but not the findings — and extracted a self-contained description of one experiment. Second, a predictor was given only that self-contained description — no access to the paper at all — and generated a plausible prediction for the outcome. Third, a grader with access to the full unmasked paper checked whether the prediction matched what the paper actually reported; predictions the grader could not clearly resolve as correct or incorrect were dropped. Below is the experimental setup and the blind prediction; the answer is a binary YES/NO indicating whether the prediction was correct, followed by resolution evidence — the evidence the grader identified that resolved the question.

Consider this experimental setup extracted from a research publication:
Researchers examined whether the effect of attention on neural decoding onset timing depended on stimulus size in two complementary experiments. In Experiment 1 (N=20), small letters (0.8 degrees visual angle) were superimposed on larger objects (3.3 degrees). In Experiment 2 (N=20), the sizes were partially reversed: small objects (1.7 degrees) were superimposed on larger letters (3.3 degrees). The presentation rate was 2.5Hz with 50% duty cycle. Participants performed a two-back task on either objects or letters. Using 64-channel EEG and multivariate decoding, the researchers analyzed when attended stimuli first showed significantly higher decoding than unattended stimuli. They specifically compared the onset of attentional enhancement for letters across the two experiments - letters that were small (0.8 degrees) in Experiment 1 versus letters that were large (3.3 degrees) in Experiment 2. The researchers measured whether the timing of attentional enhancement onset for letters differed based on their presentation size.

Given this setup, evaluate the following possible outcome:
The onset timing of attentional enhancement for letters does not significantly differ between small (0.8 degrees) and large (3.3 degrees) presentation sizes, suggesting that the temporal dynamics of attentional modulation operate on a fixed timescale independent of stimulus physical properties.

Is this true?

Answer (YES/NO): NO